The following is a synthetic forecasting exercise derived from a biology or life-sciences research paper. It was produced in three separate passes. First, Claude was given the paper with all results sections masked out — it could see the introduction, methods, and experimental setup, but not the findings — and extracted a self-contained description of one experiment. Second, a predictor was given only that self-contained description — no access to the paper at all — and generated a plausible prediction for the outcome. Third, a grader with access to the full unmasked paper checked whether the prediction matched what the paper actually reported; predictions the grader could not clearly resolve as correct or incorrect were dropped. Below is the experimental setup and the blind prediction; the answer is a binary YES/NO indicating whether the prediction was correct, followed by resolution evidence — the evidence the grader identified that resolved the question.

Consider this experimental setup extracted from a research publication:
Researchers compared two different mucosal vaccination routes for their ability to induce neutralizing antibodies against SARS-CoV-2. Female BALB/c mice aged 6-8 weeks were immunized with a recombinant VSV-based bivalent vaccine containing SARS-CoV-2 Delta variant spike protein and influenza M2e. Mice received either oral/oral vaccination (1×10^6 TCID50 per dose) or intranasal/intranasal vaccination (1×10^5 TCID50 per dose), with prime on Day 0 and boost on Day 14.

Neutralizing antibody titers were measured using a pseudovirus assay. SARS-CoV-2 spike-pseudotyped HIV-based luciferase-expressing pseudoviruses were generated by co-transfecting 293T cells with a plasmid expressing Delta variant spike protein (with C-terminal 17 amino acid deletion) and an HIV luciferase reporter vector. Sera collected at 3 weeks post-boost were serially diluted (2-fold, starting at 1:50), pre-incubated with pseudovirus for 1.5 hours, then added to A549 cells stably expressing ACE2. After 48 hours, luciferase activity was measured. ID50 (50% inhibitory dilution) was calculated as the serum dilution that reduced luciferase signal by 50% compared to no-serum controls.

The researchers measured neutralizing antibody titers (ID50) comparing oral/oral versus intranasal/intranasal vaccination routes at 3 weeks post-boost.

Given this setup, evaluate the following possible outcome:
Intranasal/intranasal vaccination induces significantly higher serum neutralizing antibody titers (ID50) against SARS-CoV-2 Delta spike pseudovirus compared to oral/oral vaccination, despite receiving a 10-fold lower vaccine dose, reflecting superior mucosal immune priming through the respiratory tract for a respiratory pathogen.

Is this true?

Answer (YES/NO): NO